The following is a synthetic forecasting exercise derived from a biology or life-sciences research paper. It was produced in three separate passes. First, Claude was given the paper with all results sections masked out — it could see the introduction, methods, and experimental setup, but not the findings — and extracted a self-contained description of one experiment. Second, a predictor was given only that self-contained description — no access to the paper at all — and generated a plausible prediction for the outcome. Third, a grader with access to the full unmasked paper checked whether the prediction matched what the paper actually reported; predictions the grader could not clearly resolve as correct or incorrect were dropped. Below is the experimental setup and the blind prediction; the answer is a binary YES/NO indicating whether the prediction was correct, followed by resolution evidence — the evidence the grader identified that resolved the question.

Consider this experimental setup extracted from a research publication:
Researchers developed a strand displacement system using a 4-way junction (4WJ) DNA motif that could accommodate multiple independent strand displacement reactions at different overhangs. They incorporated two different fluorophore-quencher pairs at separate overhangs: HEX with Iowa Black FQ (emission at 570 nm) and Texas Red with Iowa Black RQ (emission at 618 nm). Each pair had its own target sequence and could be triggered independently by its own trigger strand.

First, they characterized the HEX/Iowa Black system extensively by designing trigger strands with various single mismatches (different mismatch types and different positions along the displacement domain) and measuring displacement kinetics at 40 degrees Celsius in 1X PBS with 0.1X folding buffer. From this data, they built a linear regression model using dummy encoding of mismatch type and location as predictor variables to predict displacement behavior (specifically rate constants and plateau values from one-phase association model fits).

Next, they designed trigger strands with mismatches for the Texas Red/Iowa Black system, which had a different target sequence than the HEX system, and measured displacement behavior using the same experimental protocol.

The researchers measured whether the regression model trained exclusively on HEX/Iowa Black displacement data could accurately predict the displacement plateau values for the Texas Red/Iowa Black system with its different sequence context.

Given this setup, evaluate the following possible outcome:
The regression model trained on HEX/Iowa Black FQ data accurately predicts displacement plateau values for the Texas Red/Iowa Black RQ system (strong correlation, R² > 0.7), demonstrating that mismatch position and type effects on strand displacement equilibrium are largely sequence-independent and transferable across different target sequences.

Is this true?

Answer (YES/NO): NO